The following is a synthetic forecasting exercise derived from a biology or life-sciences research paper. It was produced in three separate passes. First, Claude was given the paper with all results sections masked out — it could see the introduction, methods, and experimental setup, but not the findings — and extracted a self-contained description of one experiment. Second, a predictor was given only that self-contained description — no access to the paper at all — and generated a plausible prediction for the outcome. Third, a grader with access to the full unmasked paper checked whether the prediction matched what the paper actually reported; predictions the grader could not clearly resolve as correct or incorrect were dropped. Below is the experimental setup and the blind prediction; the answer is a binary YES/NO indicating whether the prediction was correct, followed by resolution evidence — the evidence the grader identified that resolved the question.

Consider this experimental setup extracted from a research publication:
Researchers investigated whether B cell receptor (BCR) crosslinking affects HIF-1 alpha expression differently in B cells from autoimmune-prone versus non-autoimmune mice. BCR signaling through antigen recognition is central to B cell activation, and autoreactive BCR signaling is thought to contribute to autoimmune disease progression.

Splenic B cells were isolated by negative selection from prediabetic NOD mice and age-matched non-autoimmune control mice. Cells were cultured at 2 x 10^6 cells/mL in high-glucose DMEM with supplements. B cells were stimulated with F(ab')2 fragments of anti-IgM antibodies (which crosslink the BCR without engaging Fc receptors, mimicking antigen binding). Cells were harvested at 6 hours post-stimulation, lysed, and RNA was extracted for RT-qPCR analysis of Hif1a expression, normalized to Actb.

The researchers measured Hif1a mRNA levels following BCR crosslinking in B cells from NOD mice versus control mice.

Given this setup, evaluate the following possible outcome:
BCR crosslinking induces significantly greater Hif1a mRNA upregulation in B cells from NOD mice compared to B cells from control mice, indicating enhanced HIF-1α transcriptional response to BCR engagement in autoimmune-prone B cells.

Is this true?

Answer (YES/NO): NO